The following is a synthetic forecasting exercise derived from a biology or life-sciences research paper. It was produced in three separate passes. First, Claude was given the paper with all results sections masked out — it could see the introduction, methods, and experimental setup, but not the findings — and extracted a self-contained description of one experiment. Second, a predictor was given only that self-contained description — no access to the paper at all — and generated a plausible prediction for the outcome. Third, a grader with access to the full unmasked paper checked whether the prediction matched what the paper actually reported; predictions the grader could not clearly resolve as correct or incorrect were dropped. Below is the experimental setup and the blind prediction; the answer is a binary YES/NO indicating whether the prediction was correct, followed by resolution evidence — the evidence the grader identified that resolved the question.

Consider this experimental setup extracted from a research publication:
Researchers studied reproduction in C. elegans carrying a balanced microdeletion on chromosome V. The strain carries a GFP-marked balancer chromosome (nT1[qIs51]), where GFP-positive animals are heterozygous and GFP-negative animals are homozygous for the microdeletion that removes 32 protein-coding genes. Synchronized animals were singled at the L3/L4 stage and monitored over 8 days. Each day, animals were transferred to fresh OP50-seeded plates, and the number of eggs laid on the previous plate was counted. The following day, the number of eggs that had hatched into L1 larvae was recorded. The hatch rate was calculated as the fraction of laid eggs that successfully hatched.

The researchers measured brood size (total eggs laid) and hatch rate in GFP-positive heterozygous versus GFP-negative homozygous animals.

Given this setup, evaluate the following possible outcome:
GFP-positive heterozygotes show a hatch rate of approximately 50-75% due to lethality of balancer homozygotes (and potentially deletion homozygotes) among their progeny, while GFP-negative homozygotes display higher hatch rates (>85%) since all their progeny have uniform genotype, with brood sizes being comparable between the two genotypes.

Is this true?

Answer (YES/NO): NO